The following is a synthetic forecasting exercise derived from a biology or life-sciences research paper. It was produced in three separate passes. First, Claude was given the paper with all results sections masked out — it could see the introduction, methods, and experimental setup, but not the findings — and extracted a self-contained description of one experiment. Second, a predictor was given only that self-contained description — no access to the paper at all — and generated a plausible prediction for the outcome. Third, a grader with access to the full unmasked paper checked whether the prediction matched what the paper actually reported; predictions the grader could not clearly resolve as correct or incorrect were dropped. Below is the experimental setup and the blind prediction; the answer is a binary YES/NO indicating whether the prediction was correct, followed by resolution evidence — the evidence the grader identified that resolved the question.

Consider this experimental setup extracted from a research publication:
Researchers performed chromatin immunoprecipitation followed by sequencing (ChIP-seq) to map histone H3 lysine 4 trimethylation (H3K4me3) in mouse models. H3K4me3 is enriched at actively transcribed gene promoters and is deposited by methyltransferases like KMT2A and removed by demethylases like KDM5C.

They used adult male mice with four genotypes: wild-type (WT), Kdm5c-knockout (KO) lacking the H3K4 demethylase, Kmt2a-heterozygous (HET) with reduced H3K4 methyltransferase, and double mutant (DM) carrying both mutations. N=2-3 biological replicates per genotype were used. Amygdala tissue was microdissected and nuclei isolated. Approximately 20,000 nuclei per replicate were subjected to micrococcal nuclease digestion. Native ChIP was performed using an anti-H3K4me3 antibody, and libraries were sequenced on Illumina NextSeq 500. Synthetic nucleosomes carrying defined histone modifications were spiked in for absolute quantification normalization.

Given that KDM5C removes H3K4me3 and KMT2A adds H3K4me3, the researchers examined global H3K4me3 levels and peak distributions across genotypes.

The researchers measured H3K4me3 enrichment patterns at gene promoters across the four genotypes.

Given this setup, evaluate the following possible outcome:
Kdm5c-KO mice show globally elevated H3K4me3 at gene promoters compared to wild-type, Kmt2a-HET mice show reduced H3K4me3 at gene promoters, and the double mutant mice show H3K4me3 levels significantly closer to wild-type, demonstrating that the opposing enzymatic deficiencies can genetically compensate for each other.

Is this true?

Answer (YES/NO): NO